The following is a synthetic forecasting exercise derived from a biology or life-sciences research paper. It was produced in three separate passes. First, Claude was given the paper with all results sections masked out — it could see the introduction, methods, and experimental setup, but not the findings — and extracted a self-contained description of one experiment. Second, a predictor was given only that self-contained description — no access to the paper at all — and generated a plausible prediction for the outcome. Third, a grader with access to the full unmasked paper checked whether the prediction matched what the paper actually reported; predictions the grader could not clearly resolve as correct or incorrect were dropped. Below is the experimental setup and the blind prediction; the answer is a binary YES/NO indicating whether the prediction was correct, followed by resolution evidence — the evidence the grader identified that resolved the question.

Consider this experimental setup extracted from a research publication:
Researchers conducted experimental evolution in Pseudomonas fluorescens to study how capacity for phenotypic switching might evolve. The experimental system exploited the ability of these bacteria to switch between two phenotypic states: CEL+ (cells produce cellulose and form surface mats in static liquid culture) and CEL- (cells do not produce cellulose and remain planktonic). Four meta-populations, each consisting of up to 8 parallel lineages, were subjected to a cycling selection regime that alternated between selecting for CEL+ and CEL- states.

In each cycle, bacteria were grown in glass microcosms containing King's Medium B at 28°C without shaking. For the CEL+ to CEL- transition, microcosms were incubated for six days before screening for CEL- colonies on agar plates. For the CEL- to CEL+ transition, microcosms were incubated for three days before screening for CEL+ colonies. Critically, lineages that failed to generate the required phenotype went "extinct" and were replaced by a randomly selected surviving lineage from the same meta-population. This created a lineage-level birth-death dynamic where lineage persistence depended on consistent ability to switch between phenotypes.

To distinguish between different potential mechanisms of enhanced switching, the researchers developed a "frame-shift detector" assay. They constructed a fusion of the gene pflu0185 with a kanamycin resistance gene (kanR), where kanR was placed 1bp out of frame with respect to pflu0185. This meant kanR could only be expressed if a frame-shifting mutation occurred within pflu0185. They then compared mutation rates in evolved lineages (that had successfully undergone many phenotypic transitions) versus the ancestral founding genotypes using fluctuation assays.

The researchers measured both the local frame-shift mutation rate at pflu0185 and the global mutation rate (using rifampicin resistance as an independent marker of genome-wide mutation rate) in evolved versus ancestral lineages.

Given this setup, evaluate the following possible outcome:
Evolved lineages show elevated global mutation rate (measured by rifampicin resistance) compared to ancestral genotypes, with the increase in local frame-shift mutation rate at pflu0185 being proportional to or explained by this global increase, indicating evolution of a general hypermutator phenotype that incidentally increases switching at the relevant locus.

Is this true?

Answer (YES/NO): YES